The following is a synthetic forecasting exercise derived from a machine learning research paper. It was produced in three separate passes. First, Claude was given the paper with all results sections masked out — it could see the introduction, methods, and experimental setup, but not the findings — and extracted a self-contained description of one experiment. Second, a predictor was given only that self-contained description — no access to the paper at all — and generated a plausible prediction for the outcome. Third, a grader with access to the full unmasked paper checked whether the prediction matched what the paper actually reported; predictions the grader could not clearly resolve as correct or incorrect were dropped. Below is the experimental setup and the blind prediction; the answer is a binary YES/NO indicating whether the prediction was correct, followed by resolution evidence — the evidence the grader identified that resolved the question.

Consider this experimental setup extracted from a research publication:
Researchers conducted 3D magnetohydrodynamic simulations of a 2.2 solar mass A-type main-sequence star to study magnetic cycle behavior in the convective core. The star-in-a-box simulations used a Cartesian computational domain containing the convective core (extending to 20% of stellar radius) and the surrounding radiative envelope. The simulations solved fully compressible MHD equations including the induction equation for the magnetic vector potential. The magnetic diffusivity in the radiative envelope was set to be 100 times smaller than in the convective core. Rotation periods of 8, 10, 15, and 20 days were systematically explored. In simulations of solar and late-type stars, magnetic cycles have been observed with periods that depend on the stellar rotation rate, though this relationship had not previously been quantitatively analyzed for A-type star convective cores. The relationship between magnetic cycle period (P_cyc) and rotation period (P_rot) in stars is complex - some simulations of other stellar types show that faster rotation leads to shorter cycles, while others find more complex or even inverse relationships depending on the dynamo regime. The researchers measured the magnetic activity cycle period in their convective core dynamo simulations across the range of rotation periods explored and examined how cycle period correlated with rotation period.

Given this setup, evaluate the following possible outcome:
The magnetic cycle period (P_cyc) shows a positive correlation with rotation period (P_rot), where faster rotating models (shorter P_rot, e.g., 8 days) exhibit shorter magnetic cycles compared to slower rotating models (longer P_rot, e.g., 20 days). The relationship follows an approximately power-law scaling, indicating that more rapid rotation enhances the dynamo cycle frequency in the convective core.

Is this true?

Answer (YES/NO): NO